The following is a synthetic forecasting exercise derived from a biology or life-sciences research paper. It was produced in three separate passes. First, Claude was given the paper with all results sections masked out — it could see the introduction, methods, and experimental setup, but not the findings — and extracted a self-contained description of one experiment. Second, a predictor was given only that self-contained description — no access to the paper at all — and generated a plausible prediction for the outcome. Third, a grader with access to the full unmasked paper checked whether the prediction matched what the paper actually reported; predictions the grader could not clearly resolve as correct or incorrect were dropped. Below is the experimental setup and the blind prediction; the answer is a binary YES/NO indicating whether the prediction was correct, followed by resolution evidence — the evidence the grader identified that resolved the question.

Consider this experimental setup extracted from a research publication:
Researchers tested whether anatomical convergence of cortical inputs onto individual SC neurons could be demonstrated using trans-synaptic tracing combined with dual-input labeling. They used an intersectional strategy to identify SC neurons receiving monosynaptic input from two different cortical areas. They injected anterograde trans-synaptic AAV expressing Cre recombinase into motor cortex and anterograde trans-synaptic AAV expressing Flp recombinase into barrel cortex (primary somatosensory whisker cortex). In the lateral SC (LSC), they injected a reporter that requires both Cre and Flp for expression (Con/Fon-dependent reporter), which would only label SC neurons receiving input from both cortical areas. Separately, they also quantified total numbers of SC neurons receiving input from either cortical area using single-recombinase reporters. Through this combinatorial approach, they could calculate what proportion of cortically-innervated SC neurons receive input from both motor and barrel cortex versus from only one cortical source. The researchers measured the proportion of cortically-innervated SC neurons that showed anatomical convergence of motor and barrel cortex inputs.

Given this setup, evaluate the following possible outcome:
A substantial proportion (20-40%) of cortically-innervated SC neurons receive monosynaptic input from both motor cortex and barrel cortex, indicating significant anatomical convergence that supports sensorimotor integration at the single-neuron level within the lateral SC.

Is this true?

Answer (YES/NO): YES